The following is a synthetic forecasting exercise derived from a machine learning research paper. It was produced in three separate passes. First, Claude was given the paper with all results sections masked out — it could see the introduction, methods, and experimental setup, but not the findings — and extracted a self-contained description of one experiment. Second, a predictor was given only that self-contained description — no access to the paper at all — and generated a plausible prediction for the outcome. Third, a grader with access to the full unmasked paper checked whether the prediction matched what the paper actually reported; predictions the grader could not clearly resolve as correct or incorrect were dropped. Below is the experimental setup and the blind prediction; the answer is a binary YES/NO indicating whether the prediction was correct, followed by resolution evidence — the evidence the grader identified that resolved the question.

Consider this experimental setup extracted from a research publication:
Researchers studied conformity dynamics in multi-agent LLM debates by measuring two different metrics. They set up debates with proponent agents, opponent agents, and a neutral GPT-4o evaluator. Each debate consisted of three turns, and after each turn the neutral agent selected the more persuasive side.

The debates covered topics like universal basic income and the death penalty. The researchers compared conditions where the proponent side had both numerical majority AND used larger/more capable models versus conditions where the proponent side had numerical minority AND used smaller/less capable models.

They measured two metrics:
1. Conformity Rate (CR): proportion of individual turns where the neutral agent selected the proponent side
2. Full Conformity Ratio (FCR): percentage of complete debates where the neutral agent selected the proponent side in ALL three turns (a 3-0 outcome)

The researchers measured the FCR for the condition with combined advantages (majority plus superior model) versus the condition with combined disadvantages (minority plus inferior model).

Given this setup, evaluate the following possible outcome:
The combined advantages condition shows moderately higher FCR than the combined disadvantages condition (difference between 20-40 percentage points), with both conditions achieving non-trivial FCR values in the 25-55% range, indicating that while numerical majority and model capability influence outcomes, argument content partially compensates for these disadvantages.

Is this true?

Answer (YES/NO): NO